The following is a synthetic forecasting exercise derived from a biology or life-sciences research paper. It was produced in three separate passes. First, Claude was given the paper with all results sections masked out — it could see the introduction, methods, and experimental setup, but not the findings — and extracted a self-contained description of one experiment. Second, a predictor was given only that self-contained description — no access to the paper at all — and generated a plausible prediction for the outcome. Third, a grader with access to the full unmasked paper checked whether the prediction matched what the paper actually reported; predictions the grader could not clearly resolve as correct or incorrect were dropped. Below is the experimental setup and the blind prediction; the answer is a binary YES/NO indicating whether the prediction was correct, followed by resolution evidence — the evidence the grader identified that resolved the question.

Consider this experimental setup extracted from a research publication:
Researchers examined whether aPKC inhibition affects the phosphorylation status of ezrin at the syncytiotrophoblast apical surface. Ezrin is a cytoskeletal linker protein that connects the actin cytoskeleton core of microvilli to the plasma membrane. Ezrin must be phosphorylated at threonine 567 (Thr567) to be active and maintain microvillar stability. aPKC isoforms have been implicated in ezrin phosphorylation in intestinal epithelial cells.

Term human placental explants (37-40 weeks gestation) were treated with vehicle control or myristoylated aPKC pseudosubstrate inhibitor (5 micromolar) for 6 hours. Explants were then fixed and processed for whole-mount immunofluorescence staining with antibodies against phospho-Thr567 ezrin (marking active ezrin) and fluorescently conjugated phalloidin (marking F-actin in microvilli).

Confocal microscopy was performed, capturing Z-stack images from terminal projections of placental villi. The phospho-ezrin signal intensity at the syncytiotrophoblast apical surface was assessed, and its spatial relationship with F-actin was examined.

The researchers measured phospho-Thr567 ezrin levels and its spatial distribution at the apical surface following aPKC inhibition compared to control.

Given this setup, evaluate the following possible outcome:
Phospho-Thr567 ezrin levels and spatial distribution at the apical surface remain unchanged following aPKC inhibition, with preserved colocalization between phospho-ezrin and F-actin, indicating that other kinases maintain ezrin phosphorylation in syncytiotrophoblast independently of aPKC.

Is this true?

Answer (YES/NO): NO